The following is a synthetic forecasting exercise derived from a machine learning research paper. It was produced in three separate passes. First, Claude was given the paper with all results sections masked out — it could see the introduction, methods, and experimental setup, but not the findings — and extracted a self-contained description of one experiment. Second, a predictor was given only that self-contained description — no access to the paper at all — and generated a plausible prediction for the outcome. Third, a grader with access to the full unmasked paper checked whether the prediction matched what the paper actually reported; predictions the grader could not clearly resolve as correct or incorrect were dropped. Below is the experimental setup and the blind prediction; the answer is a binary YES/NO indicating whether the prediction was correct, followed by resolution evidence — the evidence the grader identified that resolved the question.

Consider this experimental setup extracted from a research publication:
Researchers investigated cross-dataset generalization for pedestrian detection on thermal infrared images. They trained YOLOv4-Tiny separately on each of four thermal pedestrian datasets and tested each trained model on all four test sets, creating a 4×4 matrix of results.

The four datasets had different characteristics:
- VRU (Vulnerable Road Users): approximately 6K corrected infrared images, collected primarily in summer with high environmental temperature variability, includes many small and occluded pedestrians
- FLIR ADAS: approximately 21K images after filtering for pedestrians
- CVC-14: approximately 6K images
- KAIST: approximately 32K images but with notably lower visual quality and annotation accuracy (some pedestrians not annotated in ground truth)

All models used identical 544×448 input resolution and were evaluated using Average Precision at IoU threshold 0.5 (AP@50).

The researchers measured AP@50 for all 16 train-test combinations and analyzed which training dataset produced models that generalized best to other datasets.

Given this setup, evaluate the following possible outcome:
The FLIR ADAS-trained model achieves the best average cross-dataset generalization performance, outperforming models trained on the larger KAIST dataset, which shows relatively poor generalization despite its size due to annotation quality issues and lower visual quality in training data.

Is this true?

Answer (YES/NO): NO